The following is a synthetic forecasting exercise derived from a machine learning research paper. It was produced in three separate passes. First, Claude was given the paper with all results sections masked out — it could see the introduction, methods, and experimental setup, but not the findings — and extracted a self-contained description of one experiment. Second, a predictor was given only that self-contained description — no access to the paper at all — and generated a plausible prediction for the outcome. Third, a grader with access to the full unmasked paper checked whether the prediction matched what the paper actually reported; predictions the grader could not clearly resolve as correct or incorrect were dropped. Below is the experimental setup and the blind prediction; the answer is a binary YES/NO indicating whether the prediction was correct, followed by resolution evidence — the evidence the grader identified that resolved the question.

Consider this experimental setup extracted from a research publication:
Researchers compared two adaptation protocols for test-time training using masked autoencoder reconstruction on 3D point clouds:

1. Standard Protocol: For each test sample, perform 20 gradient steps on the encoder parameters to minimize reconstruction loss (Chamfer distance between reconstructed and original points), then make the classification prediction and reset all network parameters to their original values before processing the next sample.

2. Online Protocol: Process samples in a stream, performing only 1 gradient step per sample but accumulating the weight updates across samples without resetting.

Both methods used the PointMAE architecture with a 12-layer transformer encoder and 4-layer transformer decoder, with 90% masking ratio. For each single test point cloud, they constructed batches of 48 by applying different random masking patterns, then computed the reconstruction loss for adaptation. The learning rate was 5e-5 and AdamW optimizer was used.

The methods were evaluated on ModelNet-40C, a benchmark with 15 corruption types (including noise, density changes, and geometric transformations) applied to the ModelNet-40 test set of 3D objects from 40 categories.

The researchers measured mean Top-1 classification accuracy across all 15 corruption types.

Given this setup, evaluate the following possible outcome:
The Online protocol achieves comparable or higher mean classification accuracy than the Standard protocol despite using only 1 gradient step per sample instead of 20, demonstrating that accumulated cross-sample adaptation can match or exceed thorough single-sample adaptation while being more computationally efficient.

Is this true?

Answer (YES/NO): YES